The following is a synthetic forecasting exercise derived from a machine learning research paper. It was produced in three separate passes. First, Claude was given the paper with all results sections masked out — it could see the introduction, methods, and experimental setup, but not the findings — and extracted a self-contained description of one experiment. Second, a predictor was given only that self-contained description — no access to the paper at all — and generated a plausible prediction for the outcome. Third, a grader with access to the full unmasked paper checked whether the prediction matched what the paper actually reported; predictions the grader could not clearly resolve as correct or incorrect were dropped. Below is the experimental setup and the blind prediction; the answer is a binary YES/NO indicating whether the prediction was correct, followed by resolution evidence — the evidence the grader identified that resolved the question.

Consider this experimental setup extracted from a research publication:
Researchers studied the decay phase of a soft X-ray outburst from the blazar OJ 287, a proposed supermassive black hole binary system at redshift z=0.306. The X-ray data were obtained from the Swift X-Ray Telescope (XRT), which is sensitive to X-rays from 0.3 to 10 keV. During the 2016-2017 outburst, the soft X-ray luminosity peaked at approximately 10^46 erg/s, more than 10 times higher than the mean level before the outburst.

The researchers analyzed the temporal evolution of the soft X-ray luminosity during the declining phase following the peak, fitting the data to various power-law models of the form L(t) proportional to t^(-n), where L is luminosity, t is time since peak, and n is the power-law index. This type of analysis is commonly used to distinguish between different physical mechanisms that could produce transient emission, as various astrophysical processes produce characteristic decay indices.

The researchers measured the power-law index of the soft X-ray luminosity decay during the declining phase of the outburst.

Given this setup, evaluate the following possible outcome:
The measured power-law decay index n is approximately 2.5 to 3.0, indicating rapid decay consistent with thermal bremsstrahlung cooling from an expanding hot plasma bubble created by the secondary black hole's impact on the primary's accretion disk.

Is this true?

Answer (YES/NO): NO